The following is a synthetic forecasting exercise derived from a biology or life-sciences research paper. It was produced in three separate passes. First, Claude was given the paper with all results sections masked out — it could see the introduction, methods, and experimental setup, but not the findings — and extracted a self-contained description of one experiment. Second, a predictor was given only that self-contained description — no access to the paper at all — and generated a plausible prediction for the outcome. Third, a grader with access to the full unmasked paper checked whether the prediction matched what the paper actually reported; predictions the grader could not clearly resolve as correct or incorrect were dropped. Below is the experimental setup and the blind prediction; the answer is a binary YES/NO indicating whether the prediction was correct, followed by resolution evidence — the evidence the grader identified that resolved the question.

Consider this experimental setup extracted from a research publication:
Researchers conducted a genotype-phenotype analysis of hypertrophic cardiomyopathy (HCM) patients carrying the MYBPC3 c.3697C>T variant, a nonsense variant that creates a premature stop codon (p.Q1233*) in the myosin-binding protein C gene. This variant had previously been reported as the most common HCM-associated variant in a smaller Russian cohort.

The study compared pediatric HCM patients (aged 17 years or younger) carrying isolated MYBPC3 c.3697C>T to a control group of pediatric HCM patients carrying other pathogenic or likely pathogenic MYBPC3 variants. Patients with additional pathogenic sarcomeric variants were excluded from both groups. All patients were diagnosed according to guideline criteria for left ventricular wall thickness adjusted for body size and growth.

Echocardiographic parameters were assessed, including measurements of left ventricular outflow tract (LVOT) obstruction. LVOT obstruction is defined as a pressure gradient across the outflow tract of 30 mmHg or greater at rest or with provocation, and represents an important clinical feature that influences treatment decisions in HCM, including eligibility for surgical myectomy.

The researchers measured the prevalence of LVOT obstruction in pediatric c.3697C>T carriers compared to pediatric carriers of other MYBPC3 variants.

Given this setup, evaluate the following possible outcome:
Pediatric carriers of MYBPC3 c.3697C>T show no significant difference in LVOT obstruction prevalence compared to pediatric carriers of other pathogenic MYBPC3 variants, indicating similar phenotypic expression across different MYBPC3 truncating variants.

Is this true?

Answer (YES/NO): NO